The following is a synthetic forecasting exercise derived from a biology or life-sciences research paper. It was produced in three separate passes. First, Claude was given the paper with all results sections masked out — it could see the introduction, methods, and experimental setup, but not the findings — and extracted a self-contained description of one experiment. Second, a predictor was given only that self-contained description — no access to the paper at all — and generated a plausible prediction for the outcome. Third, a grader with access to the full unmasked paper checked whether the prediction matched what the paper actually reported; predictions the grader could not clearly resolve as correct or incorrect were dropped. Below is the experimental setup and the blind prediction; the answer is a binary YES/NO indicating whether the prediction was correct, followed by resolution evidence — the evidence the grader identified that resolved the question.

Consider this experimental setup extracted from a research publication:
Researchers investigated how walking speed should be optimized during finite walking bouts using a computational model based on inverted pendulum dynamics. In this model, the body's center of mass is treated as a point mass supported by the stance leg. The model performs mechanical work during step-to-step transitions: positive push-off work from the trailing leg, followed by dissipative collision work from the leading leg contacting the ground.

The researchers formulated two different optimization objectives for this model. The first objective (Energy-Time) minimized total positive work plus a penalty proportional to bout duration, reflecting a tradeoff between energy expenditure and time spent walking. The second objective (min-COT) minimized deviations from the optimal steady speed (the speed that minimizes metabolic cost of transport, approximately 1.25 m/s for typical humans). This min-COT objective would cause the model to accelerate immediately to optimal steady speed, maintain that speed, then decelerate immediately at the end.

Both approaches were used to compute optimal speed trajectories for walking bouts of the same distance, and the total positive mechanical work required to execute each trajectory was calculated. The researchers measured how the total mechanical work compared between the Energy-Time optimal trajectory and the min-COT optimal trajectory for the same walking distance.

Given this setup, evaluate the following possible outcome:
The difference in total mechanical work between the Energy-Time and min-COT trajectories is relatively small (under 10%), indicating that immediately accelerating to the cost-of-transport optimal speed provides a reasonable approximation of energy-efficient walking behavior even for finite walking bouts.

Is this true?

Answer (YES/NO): NO